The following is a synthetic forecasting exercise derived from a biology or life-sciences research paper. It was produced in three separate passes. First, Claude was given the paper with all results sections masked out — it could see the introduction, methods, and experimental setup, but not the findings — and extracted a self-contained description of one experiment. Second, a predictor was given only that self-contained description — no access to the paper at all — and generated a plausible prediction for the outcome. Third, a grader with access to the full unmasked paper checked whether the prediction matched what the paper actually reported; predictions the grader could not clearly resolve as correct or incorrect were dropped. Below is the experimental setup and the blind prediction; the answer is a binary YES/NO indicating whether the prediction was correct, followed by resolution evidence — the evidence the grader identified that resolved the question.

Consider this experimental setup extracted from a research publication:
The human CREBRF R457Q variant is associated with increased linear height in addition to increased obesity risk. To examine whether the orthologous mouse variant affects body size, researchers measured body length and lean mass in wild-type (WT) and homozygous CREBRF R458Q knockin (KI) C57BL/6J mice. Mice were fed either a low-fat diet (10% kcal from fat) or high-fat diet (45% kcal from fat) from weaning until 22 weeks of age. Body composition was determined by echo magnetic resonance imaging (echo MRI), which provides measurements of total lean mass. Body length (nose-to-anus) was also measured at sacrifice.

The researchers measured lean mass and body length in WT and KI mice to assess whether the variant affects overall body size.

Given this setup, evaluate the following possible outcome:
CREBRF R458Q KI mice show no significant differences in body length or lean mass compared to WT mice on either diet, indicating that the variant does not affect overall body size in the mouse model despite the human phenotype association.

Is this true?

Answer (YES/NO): YES